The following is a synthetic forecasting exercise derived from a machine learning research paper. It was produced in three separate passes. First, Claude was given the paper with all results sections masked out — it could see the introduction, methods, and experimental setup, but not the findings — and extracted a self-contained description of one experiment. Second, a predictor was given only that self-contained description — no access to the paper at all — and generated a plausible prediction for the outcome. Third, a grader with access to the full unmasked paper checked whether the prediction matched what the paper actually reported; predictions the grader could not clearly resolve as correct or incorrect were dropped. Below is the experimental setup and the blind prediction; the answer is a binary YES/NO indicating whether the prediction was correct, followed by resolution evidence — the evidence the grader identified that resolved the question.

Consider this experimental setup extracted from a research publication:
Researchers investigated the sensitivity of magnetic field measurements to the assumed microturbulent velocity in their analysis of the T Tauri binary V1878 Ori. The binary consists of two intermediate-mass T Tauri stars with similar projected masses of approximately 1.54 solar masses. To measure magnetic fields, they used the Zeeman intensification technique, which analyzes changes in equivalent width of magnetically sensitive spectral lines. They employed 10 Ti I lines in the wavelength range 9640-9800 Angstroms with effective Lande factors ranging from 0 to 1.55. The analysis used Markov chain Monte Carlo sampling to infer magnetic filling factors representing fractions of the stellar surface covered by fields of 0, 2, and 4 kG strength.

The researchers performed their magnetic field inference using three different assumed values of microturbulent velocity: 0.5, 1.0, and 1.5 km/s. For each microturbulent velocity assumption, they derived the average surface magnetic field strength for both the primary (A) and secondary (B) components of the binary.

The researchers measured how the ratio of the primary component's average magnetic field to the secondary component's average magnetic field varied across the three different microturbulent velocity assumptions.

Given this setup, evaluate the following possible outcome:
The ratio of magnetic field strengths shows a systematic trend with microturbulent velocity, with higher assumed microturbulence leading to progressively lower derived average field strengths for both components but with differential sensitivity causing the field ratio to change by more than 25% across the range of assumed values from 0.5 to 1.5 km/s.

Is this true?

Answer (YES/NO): NO